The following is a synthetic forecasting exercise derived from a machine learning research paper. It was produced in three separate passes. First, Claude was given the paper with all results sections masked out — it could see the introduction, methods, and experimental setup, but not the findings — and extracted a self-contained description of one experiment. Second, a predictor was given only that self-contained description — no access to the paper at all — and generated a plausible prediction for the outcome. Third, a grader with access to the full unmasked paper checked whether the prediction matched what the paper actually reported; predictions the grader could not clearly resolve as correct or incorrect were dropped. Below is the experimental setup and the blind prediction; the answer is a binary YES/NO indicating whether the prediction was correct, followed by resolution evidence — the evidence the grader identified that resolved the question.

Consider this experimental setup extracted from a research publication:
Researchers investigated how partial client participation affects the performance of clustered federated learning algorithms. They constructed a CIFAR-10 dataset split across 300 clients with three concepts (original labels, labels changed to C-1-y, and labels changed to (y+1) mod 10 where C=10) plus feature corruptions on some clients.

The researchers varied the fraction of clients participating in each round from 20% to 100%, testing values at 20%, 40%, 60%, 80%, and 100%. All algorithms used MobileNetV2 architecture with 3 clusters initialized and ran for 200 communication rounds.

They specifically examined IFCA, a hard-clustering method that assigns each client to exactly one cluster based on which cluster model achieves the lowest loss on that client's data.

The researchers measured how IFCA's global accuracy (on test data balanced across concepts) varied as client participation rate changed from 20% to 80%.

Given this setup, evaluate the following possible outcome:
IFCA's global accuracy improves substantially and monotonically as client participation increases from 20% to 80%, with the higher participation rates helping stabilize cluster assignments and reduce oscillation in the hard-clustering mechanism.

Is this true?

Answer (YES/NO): YES